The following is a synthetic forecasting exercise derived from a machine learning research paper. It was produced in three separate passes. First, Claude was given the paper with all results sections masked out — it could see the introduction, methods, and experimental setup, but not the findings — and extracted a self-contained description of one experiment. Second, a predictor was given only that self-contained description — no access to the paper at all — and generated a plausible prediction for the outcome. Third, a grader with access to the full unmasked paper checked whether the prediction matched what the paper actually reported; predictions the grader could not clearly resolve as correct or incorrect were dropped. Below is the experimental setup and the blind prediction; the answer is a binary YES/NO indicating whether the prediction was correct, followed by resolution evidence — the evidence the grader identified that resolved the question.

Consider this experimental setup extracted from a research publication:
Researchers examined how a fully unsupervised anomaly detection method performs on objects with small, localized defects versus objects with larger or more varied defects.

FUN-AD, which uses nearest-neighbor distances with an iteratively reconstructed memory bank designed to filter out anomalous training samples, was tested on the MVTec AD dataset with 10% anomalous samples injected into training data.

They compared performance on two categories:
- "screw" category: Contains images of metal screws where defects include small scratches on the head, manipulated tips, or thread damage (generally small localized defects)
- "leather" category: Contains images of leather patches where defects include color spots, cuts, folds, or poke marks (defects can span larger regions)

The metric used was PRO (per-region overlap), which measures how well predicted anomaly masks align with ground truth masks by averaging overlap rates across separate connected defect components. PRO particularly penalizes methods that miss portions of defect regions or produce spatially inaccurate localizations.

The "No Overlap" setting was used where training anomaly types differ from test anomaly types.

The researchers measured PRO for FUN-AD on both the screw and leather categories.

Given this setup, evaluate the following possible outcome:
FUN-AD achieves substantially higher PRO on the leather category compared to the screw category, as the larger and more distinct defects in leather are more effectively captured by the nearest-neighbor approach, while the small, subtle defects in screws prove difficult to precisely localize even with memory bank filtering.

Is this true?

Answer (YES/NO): YES